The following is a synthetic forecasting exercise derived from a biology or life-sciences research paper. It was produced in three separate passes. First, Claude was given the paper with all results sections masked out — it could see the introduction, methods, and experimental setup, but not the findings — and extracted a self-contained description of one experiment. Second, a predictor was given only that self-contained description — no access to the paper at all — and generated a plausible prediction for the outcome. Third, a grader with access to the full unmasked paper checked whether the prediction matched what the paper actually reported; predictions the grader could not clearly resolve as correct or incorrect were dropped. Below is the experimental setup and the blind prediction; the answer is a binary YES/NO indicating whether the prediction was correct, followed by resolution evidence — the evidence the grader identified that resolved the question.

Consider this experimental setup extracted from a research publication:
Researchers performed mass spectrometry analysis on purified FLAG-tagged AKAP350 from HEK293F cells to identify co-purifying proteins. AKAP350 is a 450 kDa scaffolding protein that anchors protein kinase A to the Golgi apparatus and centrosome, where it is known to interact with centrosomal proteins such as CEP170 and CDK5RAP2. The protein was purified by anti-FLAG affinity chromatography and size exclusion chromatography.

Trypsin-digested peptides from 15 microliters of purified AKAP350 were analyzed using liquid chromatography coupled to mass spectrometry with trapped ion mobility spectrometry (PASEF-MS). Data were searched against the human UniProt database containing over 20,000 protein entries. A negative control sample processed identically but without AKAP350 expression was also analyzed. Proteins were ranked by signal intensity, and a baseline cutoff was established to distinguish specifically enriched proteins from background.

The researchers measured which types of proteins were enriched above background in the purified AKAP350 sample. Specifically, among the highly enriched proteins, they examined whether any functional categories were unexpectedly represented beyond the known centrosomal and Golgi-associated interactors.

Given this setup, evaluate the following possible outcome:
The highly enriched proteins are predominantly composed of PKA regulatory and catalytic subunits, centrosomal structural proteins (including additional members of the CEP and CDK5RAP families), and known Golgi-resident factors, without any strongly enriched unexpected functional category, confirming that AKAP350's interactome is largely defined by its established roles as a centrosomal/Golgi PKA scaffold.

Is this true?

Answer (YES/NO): NO